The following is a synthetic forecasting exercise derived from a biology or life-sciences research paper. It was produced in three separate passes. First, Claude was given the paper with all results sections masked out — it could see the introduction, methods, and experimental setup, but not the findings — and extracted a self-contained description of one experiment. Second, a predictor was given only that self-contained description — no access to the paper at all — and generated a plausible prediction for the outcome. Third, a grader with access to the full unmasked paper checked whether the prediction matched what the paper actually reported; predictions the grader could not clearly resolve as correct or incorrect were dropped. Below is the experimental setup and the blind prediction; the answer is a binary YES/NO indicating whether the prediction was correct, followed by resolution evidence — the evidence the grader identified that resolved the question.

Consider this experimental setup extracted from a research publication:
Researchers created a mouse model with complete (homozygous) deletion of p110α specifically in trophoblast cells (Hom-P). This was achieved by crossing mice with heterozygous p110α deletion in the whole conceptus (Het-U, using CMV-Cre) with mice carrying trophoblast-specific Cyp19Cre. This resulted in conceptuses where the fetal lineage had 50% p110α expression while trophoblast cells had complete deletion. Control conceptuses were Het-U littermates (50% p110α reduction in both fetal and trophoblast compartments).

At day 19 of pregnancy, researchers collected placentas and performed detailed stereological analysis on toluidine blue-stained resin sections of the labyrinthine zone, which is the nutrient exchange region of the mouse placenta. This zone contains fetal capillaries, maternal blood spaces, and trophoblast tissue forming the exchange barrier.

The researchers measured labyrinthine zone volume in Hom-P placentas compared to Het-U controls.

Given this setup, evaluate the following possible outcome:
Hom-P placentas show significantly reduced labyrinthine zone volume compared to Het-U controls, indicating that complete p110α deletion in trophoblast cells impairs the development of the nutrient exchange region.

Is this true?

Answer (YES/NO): NO